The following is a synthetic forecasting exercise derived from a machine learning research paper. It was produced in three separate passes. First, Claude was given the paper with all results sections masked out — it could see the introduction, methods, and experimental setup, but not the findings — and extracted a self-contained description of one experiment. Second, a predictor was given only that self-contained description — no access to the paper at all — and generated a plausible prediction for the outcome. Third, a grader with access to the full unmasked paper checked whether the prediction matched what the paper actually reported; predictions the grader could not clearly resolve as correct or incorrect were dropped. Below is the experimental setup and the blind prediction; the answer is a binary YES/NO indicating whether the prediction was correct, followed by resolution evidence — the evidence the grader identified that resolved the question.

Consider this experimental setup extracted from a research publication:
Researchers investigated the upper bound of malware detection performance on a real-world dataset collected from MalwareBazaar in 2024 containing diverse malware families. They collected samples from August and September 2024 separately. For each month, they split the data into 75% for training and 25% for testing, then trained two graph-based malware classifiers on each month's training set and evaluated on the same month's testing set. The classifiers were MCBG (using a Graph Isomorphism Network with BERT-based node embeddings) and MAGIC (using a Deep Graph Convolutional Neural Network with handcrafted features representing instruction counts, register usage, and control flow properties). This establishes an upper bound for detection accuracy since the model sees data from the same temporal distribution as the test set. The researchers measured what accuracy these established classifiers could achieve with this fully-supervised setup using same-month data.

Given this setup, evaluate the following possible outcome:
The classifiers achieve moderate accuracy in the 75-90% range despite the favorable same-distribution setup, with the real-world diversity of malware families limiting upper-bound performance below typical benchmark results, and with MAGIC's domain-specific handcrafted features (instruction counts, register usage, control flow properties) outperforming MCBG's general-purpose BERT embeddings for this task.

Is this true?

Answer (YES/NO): YES